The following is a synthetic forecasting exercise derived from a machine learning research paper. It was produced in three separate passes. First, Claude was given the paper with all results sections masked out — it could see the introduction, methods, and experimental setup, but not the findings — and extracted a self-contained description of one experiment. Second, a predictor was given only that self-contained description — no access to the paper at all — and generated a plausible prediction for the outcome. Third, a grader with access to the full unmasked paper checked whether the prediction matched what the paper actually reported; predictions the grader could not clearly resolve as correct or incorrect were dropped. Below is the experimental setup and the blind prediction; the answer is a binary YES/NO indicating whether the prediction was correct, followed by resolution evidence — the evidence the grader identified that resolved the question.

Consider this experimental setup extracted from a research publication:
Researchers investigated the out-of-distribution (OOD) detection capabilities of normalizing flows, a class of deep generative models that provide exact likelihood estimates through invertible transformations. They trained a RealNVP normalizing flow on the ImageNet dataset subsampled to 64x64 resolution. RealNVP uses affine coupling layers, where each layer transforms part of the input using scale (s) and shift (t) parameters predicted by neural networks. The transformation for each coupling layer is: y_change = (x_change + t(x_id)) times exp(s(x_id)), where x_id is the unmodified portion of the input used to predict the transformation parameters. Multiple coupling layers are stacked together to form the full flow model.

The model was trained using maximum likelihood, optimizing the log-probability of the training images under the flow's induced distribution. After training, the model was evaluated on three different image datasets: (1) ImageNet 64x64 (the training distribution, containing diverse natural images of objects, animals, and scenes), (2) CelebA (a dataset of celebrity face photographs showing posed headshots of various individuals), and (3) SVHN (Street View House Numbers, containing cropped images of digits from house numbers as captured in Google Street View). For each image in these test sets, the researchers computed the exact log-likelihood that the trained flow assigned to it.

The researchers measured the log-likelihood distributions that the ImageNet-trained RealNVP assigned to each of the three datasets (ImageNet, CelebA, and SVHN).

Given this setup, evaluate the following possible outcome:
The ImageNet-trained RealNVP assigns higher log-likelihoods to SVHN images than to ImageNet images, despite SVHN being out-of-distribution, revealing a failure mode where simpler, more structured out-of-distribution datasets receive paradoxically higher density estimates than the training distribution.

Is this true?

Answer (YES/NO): YES